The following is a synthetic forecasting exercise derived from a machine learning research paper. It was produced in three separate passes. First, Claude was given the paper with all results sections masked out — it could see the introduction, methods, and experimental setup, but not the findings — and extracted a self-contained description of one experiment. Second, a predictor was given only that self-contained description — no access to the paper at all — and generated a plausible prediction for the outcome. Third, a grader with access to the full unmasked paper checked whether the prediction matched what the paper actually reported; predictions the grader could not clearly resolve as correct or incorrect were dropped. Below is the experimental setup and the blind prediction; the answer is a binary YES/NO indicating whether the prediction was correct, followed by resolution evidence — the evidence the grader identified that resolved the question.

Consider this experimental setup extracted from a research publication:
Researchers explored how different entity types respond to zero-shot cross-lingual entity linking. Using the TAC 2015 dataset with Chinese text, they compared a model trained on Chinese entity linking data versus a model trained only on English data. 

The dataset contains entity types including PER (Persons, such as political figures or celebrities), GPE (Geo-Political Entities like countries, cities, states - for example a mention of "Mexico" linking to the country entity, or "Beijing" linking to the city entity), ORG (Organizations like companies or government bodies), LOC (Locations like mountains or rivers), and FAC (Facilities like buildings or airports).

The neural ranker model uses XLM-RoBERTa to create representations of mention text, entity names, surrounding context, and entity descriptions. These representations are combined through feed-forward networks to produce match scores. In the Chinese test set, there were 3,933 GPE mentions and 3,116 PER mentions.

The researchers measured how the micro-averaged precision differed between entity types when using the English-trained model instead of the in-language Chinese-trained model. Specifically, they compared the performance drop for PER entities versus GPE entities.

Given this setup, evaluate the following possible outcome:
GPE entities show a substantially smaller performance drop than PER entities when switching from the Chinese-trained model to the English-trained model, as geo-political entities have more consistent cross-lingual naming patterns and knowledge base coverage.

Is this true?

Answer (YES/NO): NO